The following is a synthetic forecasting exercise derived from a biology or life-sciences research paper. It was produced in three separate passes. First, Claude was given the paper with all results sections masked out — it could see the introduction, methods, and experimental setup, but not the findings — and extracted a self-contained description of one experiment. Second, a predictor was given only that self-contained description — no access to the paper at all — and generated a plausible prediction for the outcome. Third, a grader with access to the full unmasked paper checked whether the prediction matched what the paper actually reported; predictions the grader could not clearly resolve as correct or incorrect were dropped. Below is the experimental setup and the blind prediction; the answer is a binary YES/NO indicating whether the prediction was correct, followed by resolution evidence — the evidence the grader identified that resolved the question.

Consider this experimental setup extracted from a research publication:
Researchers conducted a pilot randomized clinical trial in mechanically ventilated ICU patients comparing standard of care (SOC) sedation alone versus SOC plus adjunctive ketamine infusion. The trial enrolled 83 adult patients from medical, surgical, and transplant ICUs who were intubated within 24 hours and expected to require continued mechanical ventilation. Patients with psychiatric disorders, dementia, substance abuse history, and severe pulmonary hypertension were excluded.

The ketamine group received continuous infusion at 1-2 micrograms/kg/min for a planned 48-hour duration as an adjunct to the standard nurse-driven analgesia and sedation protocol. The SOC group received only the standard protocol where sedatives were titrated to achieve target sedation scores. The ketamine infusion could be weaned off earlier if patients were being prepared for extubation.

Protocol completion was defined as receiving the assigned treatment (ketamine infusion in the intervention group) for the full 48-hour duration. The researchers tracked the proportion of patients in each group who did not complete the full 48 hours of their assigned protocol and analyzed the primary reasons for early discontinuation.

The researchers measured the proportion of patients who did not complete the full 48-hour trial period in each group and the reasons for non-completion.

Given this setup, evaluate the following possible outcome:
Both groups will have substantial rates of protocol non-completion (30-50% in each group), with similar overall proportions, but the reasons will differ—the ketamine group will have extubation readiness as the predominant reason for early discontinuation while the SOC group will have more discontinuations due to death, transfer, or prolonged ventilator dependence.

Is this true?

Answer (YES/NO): NO